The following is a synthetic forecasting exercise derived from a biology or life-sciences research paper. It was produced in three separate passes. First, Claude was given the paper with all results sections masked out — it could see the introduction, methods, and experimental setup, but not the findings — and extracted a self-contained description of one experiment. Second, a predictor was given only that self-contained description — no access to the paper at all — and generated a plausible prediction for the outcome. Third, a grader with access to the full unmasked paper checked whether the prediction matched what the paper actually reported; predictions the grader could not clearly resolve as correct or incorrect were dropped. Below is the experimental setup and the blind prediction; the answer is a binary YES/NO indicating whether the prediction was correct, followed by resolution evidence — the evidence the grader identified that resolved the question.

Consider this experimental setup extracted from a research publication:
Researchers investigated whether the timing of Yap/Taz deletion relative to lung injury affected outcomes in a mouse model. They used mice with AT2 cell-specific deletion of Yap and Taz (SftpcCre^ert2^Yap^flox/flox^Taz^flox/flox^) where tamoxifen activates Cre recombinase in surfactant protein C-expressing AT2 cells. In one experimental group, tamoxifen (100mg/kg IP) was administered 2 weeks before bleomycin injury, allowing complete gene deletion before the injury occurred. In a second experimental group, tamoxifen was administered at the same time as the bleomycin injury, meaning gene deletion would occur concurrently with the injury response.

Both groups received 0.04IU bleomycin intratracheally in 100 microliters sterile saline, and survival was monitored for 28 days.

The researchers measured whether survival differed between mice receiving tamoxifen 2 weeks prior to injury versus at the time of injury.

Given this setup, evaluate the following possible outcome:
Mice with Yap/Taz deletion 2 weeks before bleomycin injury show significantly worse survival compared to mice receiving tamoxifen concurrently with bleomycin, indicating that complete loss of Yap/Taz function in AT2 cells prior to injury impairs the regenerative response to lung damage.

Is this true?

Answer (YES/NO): YES